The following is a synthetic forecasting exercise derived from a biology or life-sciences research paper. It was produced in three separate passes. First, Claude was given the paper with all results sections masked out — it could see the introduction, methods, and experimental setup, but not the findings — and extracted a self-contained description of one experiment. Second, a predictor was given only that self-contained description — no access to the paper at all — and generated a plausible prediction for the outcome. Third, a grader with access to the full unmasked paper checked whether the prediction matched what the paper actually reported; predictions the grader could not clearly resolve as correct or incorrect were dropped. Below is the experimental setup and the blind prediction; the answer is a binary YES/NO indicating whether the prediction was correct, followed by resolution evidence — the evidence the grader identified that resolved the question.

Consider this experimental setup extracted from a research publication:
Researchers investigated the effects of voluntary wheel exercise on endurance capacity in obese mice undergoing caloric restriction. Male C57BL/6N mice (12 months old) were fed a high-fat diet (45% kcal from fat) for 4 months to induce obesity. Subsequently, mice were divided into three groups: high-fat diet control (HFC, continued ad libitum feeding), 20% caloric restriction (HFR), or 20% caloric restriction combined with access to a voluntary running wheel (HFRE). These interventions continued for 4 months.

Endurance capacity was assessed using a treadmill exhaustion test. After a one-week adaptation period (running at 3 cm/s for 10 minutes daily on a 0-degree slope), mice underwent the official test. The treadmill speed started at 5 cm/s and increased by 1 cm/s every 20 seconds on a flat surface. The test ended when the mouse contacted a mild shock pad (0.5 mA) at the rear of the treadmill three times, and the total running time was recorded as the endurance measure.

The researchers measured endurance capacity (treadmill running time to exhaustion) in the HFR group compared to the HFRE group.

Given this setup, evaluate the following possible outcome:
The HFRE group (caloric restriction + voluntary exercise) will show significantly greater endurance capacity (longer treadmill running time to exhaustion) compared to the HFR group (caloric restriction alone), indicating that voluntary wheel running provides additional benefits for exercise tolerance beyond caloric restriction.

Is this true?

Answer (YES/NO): NO